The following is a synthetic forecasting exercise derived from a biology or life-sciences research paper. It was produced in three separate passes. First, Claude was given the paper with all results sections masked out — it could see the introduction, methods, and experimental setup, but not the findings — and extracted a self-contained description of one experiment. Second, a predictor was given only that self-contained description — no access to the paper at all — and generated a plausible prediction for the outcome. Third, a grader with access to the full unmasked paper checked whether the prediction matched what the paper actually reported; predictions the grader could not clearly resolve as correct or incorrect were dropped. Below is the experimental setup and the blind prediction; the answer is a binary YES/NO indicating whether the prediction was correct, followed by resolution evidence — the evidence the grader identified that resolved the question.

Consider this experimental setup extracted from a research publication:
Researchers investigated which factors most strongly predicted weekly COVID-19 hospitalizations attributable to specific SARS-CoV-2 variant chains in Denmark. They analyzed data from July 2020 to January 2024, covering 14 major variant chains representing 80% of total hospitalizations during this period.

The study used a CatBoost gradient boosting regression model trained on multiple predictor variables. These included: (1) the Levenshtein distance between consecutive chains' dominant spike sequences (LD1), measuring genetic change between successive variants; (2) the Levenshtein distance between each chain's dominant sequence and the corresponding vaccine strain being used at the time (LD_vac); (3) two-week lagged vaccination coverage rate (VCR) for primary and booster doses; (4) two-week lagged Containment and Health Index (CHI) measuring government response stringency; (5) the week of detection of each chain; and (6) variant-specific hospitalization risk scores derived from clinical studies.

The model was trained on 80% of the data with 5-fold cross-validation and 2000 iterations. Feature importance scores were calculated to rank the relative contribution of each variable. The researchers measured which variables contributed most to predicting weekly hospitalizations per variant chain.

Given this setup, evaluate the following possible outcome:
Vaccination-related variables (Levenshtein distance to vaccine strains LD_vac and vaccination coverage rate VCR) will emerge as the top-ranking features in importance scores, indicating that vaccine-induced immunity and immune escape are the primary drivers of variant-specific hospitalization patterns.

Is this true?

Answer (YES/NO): NO